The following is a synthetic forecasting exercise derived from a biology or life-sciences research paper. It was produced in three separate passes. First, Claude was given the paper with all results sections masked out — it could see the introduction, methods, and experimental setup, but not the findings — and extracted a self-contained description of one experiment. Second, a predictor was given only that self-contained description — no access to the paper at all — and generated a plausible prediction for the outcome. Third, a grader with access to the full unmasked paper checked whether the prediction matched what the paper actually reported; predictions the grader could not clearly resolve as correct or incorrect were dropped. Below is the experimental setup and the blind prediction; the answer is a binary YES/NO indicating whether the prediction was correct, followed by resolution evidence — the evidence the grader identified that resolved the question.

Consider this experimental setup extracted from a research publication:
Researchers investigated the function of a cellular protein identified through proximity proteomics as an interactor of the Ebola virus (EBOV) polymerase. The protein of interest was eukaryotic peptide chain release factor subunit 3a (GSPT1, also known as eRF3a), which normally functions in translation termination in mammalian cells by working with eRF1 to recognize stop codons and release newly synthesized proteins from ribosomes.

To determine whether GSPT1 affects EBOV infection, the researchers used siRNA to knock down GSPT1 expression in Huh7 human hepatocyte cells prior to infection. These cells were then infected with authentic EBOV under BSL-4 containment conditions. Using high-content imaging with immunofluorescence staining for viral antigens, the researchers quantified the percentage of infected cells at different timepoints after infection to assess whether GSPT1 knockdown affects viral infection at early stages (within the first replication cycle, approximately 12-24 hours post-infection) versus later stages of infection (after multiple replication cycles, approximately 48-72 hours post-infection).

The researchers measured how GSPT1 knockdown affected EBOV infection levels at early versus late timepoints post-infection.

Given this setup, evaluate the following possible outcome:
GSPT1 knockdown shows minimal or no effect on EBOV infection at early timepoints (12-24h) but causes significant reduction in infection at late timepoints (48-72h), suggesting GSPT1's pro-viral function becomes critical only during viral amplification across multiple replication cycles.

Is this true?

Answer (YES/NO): NO